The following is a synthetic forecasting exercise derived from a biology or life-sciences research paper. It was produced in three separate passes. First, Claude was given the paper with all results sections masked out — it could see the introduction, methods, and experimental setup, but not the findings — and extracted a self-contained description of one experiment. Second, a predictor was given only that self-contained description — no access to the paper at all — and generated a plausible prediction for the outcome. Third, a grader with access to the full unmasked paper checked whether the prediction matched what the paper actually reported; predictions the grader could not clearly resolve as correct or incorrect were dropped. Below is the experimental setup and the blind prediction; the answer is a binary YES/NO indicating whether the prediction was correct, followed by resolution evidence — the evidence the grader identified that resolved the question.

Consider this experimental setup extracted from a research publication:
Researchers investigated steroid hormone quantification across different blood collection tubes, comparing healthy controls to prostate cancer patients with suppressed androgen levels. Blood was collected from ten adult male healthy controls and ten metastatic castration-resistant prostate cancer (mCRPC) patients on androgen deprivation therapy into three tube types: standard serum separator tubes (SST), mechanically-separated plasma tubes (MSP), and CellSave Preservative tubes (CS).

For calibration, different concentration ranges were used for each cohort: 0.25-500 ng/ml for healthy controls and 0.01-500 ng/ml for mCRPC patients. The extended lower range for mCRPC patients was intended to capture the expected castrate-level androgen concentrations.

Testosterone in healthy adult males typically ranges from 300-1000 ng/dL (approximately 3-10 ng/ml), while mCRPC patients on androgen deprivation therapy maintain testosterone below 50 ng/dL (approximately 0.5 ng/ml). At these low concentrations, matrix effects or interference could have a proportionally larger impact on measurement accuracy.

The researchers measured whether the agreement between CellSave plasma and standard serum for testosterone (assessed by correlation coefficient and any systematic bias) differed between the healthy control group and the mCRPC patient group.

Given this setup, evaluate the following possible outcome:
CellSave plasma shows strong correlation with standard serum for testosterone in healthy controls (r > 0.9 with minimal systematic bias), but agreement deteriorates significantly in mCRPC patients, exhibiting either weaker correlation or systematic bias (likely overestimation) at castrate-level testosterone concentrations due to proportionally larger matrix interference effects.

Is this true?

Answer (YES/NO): NO